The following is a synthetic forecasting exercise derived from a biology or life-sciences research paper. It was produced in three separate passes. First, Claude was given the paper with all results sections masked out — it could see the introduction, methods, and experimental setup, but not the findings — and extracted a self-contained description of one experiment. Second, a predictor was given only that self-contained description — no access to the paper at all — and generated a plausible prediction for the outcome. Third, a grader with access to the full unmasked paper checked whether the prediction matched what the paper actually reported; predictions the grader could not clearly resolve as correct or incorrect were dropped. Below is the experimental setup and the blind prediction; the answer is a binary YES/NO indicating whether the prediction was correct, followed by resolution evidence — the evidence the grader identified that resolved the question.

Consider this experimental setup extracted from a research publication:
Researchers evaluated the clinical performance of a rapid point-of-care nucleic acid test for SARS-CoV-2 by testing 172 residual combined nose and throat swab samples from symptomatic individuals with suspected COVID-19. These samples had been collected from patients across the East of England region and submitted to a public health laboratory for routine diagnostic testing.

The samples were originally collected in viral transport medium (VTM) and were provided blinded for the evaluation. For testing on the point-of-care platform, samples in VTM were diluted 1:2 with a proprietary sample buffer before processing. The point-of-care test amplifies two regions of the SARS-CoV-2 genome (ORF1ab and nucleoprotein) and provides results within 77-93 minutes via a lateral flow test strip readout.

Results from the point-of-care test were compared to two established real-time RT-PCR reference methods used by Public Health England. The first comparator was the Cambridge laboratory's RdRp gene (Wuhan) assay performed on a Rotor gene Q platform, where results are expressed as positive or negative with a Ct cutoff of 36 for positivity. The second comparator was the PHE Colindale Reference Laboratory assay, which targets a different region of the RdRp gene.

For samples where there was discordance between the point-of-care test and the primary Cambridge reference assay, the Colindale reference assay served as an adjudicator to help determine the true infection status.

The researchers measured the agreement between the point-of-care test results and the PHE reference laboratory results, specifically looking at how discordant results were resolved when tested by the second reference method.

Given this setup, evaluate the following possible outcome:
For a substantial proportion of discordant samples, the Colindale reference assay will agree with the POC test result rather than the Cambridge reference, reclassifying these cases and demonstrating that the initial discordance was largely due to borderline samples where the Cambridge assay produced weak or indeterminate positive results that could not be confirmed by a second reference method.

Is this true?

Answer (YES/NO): NO